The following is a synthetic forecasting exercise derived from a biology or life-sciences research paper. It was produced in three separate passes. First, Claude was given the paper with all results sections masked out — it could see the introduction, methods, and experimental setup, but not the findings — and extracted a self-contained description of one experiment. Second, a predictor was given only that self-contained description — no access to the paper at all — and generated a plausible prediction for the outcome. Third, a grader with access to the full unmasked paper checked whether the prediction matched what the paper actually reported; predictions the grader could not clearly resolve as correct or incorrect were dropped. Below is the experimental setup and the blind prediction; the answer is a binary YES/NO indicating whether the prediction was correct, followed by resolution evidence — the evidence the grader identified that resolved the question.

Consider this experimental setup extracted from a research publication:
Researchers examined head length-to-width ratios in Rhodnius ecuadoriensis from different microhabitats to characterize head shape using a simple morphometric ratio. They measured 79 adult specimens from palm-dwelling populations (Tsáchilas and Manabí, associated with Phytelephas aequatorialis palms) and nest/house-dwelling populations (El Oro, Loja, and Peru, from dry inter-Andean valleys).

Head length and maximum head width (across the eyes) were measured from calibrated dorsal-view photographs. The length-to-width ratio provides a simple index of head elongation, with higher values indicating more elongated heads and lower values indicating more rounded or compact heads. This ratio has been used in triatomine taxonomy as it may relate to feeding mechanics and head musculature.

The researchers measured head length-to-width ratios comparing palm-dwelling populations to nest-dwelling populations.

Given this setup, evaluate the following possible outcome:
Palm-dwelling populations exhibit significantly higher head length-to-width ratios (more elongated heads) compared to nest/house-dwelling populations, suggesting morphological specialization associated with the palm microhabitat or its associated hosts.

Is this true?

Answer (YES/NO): YES